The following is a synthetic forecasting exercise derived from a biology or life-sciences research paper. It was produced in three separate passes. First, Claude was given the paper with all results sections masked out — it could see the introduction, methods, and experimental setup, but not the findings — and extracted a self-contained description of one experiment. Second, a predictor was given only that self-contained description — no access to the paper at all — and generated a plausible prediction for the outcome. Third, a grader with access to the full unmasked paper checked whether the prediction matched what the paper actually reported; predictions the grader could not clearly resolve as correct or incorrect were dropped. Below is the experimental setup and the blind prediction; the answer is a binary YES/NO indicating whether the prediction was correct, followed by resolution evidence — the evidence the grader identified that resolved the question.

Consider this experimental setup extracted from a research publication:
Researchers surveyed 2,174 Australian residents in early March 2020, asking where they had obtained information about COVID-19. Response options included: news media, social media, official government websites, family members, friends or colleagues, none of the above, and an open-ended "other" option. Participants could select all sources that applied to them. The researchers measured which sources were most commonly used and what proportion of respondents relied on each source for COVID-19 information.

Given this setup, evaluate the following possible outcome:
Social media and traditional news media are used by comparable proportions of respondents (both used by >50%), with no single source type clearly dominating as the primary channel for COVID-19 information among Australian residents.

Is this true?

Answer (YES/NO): NO